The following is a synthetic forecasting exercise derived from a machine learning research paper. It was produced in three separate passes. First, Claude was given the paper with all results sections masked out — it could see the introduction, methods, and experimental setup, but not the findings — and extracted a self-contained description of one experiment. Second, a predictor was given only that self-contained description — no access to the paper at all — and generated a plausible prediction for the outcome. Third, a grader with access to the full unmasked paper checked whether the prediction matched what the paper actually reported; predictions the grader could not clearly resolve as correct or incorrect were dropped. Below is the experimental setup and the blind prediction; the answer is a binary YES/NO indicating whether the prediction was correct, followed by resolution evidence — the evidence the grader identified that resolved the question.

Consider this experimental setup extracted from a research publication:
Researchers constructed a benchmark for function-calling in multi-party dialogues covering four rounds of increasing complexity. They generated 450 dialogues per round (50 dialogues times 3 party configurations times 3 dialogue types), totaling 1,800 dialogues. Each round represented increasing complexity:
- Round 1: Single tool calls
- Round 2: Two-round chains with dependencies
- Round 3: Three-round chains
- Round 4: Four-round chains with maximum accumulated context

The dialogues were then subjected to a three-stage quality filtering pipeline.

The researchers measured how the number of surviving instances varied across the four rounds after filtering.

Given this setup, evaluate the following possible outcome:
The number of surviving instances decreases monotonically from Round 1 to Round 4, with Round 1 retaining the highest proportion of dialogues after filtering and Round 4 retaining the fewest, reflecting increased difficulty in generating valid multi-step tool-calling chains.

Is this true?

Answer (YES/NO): YES